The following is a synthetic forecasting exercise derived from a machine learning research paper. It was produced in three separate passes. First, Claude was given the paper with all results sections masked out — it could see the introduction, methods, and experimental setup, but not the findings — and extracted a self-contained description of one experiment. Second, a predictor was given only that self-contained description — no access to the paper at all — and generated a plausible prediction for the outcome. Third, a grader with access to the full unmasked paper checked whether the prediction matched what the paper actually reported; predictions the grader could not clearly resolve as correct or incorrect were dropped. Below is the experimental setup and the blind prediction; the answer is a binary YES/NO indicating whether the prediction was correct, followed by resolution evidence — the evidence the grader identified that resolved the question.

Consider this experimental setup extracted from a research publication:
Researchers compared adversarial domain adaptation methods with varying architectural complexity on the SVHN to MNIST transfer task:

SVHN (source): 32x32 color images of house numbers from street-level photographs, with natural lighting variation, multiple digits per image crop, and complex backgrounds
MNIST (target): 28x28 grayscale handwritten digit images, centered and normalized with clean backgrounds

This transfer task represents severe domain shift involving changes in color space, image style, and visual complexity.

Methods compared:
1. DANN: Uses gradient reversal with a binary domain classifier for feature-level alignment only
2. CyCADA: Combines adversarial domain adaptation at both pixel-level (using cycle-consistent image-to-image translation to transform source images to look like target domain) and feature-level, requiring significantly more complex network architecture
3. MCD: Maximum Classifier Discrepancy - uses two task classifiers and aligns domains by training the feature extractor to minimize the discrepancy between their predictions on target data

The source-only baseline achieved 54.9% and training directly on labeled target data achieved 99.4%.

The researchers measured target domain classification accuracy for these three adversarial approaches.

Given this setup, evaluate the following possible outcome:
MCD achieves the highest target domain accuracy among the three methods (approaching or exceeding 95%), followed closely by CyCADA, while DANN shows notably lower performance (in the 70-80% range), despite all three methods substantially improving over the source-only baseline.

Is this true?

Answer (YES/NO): NO